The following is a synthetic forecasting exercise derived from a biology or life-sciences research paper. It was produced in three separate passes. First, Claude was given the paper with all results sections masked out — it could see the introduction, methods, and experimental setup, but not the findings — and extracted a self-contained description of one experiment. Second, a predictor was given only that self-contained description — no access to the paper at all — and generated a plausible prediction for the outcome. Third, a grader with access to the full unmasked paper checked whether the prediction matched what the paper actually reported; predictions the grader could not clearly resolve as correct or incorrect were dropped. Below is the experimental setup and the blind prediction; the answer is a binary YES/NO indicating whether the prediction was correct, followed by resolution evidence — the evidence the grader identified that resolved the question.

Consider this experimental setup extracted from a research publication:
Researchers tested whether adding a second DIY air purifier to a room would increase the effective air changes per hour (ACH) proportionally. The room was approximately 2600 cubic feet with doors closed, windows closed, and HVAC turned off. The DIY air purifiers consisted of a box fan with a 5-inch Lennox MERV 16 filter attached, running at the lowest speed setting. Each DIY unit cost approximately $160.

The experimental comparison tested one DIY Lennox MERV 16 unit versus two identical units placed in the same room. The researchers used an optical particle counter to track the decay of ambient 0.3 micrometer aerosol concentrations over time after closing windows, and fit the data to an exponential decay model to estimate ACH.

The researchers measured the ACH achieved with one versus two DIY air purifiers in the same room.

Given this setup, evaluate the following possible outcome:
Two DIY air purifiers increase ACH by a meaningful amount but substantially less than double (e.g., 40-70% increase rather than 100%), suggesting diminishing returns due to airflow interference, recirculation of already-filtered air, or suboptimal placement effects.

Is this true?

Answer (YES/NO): NO